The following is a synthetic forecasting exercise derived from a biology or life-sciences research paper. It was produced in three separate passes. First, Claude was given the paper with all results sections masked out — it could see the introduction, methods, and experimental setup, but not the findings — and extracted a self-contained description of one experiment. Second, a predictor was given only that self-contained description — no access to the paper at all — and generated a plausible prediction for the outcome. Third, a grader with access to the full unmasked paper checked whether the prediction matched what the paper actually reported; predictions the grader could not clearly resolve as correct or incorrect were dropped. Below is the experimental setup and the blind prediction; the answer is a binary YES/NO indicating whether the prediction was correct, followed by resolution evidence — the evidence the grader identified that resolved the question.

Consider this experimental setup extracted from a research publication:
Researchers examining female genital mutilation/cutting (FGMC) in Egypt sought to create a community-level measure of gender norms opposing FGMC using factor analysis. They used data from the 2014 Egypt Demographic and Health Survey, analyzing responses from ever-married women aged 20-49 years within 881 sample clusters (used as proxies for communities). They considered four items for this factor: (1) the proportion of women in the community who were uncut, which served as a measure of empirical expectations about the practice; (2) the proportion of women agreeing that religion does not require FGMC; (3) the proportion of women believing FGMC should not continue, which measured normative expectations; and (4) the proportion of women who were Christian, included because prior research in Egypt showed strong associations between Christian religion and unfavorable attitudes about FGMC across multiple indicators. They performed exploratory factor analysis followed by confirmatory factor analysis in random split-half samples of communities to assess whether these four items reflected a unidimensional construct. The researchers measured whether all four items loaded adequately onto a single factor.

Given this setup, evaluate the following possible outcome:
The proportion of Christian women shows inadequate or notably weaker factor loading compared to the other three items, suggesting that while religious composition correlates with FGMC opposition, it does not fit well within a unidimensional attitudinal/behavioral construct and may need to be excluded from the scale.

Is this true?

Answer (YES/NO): YES